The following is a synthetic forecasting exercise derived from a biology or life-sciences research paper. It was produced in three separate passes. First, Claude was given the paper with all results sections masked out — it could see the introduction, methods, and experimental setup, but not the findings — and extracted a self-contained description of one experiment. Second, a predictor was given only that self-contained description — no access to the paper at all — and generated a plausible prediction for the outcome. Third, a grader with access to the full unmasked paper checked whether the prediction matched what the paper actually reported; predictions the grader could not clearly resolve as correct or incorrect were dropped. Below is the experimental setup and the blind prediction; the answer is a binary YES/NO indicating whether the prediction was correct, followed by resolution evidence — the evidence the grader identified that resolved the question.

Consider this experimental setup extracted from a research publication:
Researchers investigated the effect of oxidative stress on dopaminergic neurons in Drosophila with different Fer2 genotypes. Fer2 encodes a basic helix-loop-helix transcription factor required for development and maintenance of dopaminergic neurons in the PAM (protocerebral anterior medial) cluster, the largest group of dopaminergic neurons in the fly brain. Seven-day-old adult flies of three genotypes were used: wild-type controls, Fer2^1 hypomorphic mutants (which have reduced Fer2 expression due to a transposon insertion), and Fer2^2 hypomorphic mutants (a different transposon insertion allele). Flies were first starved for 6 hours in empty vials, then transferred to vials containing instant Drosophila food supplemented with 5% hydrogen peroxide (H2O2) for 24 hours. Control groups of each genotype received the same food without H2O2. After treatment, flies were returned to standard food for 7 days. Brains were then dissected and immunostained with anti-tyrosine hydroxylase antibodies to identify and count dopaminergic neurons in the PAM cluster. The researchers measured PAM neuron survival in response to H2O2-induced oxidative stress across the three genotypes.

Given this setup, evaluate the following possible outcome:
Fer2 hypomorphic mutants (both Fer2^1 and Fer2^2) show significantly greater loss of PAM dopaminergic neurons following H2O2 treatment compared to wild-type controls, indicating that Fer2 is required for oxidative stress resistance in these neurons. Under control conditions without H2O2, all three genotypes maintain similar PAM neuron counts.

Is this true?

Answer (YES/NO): NO